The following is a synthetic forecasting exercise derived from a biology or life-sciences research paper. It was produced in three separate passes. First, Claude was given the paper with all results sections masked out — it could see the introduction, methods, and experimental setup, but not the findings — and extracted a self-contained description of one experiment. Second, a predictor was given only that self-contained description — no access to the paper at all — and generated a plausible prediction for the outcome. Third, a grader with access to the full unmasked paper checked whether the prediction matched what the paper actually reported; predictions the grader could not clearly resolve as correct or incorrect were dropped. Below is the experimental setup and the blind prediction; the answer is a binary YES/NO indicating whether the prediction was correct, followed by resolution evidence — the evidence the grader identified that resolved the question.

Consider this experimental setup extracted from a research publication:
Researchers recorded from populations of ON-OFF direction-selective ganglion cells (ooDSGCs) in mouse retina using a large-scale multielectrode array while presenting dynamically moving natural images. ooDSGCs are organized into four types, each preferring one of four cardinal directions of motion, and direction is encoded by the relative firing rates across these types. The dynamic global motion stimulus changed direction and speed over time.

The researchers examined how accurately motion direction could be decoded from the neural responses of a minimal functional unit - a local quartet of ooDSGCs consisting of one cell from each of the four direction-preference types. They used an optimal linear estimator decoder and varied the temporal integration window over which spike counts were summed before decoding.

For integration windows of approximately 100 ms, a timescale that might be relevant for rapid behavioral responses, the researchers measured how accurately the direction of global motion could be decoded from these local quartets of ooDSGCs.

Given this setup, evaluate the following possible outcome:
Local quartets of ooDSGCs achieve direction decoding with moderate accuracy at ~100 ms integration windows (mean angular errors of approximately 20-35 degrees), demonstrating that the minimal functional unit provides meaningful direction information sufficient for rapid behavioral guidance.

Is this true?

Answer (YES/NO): NO